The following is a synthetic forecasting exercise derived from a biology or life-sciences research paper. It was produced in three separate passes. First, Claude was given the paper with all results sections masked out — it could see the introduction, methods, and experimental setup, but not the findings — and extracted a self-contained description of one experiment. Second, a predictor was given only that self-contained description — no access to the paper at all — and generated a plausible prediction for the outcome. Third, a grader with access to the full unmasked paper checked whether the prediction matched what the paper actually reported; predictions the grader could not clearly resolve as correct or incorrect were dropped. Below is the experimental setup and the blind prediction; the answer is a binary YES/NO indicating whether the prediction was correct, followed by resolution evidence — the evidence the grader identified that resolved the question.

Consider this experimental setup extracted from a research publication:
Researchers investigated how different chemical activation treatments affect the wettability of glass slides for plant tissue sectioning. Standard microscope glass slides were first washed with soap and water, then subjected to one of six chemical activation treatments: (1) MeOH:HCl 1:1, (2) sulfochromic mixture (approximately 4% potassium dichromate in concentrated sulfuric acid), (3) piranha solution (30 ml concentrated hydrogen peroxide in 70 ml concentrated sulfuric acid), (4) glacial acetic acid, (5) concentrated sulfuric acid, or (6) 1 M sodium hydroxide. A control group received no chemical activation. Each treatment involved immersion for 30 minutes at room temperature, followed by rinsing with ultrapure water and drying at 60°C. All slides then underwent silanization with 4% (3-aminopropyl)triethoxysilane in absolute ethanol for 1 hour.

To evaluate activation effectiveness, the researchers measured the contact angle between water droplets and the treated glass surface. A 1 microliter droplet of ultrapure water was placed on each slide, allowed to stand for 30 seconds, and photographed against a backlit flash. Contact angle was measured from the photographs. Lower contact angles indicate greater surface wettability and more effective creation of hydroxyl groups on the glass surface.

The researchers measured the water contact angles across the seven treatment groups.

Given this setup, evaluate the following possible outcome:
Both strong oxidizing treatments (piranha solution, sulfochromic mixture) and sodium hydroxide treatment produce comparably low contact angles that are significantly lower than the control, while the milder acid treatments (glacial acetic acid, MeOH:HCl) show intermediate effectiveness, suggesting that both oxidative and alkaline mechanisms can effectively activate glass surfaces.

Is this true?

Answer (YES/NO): NO